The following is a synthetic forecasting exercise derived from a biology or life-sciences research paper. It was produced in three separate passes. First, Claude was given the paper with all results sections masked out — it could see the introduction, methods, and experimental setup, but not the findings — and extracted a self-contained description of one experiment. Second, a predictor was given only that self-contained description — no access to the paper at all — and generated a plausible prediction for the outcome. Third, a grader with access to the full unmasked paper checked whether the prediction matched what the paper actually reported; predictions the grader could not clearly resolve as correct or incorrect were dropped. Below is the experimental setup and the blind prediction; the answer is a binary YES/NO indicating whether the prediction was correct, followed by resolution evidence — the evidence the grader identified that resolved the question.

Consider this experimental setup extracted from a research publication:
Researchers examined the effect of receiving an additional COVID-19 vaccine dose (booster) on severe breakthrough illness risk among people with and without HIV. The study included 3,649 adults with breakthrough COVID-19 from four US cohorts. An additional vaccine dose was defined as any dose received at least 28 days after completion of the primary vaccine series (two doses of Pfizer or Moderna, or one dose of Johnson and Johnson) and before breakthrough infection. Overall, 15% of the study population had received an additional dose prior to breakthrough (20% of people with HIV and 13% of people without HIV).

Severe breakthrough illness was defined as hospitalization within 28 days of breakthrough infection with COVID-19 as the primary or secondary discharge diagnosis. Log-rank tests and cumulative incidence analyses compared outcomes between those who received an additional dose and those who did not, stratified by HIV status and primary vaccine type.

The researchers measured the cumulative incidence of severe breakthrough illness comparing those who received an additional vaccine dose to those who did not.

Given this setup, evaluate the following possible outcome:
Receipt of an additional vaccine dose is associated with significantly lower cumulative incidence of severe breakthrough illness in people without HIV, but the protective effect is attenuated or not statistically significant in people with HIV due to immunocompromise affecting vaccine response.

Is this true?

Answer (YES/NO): NO